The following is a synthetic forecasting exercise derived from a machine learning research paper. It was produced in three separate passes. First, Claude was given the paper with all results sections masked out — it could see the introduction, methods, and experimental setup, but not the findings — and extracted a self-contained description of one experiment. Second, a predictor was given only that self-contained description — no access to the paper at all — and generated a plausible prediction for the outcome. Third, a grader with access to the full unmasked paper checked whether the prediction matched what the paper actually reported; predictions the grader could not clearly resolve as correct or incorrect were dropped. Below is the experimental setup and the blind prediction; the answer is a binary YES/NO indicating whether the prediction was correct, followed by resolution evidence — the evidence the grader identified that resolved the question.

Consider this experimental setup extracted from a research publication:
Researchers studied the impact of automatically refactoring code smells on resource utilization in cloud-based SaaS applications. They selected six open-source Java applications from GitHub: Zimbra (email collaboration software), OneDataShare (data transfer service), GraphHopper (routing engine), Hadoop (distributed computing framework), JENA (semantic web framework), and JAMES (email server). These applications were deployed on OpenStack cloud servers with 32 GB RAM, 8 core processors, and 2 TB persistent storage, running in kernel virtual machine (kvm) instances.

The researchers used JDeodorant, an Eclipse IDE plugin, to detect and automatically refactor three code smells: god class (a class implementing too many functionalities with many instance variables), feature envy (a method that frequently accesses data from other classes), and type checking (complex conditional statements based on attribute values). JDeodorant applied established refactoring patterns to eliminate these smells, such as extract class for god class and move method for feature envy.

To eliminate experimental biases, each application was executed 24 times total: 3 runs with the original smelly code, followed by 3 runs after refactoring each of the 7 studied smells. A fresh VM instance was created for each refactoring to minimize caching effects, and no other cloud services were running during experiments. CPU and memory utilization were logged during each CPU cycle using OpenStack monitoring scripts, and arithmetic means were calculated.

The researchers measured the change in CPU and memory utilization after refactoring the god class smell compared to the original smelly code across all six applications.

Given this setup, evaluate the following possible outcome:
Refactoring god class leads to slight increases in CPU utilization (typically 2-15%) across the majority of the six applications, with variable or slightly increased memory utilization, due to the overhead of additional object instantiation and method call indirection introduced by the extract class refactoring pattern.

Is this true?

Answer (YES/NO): NO